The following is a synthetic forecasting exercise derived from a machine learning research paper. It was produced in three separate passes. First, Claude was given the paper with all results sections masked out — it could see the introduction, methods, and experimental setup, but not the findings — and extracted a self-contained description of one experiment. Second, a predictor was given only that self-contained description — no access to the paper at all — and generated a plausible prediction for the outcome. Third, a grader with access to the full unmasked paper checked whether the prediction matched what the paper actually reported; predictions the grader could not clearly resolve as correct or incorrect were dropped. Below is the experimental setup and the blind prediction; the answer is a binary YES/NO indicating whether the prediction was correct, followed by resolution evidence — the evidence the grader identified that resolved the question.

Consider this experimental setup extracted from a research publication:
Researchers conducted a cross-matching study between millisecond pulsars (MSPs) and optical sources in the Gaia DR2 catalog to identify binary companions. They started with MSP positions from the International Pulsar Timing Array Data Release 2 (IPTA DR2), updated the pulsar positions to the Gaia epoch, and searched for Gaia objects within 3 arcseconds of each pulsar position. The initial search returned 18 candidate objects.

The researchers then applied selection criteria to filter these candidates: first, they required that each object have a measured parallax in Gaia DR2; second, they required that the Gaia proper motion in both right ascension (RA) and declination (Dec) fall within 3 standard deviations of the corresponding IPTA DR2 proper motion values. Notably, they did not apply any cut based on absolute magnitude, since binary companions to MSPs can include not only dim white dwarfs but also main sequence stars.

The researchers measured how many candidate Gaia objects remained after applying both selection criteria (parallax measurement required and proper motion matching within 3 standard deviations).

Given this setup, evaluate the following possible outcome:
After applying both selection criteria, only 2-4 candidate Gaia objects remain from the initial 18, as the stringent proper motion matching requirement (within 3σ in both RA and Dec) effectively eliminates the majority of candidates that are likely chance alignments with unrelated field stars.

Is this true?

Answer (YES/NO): NO